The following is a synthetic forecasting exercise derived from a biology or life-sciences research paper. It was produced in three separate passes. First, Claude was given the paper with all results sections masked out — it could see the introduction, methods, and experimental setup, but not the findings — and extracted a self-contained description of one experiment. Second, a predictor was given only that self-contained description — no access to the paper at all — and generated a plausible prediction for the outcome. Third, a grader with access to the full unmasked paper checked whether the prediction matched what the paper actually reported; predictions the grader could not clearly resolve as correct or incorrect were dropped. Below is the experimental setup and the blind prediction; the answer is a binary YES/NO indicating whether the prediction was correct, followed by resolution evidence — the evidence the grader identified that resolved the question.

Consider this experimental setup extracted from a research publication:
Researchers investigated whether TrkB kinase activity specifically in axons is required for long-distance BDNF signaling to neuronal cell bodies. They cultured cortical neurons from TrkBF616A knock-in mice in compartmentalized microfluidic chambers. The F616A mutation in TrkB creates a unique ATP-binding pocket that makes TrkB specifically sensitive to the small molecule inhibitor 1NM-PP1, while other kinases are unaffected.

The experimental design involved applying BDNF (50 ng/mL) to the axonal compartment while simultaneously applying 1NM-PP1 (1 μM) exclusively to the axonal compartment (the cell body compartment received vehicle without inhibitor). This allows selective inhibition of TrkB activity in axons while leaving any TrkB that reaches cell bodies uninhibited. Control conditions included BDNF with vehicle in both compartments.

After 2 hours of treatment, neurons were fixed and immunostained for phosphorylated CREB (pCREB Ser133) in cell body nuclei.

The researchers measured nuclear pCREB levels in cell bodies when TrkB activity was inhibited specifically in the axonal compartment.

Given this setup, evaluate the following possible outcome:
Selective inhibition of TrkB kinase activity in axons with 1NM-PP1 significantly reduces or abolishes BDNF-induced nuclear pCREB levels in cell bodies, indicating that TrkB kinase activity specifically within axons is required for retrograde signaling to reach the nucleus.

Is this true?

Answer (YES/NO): YES